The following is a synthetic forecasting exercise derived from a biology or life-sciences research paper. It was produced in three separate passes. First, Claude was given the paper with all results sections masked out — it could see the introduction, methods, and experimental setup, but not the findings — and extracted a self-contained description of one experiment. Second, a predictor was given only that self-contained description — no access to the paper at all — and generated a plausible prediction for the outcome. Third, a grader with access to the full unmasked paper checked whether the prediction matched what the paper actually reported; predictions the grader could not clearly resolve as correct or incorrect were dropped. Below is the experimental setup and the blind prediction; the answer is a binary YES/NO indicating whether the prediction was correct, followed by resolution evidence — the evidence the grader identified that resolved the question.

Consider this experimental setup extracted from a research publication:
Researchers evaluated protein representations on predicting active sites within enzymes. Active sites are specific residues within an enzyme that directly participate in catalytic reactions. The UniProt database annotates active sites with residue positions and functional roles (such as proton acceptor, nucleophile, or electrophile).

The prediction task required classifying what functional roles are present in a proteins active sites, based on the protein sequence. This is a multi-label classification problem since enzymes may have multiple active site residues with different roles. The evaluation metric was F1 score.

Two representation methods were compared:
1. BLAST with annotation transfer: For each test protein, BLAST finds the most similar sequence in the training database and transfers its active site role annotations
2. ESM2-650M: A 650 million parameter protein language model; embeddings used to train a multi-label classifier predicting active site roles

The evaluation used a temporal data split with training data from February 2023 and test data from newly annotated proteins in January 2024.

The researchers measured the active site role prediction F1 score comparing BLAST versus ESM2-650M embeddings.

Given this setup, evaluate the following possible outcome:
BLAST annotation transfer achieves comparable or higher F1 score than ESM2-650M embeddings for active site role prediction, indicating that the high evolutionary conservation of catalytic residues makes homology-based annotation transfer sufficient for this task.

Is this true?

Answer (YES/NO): YES